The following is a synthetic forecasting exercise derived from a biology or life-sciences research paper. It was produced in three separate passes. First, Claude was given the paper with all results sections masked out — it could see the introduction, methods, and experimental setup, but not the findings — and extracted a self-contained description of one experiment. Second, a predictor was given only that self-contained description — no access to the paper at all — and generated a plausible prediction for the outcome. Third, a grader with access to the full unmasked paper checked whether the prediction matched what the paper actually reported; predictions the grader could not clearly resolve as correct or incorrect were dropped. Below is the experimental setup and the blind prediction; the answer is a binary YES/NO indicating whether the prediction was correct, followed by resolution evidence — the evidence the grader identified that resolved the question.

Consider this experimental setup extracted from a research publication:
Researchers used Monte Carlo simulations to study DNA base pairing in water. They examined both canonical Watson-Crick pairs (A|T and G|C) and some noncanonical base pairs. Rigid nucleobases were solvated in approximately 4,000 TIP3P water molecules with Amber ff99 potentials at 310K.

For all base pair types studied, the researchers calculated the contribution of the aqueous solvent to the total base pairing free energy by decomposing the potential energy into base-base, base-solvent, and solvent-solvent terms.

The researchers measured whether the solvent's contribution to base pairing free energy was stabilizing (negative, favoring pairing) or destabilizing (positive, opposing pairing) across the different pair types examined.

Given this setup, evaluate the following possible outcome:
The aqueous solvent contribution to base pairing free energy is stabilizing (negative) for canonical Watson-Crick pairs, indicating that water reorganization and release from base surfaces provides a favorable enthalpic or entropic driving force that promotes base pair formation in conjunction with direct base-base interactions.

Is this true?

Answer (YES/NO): NO